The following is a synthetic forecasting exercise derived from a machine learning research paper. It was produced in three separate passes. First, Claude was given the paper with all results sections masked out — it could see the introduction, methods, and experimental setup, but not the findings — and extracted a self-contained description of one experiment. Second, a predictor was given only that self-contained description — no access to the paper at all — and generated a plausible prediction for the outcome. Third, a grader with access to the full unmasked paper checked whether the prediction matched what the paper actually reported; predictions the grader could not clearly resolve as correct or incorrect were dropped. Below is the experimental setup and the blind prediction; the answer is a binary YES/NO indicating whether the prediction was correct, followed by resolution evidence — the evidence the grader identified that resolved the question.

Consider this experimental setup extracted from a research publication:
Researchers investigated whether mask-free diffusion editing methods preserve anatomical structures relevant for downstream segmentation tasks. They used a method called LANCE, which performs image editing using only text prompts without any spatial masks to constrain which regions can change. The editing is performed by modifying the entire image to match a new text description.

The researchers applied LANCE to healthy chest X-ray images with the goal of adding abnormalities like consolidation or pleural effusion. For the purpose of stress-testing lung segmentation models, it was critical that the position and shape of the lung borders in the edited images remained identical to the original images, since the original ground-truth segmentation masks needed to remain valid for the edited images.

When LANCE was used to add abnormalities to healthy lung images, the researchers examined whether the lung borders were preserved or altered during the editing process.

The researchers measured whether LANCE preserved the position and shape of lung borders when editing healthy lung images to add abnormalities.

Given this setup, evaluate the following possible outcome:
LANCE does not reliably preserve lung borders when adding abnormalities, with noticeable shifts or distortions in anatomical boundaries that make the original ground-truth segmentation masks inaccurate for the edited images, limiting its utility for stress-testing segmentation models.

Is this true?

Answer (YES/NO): YES